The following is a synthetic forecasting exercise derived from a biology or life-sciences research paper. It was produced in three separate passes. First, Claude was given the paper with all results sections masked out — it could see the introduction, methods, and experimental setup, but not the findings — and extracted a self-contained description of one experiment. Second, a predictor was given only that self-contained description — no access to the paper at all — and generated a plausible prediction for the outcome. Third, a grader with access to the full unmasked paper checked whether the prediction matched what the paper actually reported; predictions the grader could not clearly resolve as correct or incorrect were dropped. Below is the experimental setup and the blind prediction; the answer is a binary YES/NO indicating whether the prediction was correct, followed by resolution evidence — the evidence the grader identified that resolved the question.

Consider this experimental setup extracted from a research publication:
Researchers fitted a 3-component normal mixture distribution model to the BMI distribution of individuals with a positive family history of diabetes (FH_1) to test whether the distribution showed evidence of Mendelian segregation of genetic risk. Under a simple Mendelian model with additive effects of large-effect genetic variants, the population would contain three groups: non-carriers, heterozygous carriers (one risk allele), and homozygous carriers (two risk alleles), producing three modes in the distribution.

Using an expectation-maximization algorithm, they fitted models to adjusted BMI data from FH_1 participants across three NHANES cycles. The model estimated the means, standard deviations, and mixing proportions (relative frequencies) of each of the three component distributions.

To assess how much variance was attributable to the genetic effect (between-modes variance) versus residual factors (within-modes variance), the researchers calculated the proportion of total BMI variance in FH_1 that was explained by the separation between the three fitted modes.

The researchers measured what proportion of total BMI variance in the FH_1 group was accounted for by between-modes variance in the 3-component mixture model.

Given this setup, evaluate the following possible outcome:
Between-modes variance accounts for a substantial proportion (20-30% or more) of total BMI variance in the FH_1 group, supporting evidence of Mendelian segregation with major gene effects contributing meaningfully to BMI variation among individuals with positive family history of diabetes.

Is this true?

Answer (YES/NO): YES